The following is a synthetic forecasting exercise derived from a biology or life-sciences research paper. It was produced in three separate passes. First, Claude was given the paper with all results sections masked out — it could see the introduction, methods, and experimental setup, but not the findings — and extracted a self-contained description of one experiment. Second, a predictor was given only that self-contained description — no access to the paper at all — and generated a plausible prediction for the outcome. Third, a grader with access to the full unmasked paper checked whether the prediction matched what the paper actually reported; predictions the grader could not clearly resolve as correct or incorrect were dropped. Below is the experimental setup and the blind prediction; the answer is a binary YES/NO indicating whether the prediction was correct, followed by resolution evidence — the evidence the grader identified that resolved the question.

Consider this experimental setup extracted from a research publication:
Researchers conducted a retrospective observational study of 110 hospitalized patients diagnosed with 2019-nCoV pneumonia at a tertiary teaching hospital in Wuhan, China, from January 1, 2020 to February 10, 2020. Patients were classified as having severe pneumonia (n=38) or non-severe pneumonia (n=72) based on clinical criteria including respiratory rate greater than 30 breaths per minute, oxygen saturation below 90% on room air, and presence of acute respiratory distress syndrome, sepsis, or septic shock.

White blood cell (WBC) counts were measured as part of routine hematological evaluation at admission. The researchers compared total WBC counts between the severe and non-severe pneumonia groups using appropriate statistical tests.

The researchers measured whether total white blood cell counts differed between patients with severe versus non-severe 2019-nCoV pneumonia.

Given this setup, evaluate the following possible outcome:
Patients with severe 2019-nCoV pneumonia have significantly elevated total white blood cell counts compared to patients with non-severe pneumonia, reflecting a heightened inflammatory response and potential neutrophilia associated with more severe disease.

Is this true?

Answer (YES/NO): NO